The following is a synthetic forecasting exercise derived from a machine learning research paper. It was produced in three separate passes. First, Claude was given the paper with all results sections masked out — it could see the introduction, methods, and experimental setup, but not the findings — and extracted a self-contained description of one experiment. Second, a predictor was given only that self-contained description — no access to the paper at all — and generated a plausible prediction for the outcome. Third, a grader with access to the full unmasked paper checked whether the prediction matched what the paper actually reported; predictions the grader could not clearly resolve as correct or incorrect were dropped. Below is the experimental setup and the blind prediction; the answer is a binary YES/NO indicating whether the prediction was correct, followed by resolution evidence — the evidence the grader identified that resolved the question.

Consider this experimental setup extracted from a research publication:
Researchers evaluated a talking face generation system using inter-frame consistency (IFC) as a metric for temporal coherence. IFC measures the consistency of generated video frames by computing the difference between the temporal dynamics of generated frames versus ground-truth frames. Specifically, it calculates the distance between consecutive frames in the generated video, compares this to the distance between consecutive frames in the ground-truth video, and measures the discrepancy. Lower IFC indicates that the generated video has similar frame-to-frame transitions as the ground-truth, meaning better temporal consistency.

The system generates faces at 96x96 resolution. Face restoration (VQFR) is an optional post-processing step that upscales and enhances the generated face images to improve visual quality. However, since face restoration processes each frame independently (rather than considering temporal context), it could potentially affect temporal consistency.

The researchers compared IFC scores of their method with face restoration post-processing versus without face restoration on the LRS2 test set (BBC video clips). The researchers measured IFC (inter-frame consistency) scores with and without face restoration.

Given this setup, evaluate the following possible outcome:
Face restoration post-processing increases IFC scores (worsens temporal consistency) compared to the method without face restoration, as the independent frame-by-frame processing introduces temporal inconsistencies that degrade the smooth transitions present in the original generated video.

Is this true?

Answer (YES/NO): YES